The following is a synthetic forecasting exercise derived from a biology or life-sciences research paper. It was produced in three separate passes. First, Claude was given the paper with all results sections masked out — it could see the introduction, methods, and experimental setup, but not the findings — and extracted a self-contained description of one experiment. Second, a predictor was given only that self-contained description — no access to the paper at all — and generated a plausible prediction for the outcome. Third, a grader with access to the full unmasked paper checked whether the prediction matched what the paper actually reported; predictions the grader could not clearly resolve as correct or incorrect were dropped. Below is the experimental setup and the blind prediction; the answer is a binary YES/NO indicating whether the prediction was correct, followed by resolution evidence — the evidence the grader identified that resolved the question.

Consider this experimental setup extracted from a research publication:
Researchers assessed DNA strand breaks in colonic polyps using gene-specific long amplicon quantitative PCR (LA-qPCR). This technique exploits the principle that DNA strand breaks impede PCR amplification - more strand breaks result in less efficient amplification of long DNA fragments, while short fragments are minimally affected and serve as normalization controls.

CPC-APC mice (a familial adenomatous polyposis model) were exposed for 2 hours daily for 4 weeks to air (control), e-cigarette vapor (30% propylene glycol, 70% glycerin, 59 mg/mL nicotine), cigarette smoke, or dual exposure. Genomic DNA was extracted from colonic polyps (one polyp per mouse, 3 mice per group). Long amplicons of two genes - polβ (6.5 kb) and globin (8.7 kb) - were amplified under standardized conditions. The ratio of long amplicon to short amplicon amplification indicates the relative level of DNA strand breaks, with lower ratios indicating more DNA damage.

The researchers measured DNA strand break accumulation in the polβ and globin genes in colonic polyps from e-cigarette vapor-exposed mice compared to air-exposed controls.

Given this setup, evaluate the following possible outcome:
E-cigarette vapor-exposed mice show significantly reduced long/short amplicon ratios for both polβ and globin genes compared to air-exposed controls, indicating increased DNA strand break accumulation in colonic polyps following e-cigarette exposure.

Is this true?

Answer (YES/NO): YES